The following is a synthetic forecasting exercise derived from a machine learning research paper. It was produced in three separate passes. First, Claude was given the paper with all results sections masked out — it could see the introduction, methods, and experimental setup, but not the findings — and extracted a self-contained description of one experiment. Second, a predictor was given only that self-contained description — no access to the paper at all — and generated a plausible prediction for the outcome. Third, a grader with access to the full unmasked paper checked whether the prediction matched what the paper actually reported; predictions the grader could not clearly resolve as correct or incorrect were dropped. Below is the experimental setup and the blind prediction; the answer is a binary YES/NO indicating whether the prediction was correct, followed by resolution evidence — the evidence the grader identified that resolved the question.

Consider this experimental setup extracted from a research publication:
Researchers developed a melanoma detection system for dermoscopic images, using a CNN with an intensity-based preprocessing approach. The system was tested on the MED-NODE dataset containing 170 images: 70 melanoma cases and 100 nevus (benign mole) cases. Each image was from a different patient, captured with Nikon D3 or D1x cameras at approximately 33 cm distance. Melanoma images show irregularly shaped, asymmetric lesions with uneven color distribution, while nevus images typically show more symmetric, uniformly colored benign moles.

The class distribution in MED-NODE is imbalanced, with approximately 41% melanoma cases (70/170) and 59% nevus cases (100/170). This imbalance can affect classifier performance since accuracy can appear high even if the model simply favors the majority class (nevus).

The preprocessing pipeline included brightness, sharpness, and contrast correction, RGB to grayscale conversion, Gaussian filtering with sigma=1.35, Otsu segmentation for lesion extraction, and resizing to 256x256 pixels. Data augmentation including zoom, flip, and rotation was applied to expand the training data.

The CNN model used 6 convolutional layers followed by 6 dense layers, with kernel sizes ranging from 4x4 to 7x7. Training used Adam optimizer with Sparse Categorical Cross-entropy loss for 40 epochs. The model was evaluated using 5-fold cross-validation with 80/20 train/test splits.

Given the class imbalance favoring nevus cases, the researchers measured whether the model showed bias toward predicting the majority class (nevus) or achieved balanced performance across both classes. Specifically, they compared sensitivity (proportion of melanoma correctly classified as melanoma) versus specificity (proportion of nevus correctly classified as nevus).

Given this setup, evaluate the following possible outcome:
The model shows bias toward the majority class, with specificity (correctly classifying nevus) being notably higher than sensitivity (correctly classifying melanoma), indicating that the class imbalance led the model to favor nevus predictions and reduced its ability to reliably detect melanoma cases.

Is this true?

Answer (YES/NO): NO